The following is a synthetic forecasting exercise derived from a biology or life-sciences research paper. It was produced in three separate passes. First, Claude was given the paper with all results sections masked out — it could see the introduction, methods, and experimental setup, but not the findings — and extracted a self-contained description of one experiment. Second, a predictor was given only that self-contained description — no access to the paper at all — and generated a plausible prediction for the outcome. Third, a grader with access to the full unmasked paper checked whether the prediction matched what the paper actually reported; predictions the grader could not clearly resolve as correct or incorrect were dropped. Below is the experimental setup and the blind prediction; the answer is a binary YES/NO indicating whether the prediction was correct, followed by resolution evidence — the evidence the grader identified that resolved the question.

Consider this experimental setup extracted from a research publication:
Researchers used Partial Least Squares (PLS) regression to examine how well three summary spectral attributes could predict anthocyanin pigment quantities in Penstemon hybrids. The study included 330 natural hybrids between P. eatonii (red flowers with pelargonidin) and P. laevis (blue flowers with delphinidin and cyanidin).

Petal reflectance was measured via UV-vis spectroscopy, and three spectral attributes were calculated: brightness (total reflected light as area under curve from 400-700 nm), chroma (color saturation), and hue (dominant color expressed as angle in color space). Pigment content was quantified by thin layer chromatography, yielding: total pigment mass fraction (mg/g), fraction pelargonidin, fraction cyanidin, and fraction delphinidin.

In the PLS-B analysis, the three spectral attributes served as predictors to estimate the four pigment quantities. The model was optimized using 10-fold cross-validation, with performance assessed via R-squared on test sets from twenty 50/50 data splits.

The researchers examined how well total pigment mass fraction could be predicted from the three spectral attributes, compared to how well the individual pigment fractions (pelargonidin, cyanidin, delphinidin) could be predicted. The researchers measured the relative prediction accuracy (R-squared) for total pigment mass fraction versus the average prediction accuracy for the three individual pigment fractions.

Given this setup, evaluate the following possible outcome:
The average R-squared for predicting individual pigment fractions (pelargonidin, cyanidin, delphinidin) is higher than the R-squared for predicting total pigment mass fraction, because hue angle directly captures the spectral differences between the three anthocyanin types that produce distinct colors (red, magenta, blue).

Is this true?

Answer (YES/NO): YES